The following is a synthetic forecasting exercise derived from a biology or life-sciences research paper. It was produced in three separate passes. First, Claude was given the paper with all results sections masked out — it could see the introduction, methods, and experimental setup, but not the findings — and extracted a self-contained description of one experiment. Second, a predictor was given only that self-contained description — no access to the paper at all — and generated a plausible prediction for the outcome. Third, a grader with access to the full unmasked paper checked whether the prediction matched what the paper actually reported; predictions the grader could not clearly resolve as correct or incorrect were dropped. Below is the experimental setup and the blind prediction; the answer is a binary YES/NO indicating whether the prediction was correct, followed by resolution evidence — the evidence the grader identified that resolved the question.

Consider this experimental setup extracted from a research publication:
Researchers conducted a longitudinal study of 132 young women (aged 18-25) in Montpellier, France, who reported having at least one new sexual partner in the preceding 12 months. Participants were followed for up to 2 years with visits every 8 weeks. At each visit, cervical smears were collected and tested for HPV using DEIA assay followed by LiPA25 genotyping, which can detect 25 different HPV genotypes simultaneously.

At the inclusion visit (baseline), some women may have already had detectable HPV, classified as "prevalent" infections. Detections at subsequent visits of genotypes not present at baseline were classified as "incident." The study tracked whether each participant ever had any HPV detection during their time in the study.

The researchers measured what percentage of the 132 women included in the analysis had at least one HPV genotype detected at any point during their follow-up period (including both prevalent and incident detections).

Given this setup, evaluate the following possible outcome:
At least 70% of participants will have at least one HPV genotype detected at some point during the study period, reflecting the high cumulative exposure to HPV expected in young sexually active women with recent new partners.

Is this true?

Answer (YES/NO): YES